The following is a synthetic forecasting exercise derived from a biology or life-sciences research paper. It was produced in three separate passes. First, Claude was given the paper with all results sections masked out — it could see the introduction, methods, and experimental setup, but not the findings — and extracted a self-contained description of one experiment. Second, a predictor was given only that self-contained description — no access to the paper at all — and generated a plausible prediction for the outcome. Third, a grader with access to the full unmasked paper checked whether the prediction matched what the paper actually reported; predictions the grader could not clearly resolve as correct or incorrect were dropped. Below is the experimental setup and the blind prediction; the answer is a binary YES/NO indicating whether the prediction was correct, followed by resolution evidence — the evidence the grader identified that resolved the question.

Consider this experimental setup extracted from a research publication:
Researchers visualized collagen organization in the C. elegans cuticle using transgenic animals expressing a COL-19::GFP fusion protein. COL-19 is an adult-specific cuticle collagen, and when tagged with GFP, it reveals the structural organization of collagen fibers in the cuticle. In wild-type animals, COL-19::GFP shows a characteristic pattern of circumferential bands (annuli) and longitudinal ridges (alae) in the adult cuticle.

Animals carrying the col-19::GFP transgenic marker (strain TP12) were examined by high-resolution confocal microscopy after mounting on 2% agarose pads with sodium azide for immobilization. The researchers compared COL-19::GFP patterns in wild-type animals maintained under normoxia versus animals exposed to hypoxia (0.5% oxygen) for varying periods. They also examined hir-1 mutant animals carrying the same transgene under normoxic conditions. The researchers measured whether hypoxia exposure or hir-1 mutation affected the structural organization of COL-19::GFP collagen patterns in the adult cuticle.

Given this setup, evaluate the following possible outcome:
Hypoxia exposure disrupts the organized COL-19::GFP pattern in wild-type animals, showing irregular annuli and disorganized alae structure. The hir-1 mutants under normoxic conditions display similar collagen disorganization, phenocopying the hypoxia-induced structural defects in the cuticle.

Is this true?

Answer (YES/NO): YES